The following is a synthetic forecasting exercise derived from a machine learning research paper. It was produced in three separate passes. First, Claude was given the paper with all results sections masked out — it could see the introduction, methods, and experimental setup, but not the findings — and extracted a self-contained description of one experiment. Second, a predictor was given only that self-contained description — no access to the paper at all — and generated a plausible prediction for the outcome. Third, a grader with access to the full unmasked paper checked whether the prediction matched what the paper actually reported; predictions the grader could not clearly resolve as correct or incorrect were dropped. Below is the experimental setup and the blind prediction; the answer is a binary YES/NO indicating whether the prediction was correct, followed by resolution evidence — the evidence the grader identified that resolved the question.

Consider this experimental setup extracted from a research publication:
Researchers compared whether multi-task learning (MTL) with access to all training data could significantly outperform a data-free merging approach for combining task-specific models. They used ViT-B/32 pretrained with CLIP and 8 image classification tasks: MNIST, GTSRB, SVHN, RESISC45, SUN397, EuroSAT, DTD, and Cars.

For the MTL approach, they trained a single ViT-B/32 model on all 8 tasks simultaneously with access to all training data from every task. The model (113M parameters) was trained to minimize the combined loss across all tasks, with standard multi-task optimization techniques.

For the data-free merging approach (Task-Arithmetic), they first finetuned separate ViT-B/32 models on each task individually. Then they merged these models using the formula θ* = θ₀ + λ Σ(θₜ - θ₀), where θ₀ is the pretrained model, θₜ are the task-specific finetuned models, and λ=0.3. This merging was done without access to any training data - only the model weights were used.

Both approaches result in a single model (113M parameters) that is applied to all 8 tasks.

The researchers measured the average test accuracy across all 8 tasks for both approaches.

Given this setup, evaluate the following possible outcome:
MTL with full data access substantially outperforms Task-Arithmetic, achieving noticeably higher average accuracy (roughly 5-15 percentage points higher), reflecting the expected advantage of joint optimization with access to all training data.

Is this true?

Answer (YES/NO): NO